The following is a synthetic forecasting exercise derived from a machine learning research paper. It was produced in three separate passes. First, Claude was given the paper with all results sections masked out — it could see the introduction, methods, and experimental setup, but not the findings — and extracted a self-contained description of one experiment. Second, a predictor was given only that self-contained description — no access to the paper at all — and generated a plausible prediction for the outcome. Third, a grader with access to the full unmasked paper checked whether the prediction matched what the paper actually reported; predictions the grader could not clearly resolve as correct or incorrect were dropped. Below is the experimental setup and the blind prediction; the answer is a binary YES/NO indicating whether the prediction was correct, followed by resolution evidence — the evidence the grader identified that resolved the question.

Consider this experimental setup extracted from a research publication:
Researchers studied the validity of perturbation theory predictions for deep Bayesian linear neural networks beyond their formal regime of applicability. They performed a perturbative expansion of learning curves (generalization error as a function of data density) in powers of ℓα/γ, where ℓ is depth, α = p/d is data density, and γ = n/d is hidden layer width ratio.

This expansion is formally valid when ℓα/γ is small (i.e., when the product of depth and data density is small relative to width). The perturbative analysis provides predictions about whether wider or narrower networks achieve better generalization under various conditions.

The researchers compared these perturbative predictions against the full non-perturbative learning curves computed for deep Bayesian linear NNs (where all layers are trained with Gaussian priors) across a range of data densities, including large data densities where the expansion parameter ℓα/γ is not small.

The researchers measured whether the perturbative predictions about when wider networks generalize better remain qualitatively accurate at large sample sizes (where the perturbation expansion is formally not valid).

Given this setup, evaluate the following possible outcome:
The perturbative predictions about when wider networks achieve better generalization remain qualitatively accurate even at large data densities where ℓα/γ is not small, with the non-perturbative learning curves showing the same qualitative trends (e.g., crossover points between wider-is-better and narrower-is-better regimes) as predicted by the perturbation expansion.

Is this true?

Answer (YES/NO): YES